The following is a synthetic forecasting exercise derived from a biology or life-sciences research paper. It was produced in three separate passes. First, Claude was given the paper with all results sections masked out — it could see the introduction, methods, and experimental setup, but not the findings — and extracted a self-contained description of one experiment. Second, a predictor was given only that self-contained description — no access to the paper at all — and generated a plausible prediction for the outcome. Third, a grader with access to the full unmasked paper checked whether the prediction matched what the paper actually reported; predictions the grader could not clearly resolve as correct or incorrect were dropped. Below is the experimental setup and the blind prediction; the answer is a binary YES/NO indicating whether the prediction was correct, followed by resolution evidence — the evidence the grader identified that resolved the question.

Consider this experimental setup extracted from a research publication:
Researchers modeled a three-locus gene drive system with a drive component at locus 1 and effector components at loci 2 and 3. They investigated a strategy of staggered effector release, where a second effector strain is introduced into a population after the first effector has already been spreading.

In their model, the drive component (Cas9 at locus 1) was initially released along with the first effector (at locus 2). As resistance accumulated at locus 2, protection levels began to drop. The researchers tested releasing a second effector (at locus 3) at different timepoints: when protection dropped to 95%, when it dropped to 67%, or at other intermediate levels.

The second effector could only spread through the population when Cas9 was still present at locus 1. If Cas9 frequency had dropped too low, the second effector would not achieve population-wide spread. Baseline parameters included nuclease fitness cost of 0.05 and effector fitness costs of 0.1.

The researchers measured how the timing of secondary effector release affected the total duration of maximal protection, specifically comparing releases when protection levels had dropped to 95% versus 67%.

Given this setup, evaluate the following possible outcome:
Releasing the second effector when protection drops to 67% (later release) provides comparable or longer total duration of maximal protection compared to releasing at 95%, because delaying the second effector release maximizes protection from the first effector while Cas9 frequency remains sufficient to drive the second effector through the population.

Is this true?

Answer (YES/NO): NO